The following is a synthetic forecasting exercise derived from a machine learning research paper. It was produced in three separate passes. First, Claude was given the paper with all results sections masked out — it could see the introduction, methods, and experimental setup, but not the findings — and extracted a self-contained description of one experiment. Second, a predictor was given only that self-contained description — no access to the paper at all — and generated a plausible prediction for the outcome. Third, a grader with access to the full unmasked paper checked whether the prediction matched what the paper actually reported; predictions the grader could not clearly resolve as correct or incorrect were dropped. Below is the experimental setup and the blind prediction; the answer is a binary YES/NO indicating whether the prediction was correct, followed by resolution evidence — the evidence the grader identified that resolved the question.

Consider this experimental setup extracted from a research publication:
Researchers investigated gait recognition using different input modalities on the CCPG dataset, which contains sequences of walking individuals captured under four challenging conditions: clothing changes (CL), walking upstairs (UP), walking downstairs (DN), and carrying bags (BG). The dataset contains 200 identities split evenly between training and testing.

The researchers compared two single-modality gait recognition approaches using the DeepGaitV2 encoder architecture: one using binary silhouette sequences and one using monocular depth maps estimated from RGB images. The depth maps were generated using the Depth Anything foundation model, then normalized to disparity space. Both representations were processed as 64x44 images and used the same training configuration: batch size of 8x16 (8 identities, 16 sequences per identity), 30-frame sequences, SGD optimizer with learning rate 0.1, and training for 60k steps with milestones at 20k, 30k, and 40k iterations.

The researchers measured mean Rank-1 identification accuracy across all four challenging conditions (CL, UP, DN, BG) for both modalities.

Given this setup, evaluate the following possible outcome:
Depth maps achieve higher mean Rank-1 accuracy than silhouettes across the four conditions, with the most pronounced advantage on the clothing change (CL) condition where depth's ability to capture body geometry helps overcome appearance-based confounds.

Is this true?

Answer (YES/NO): NO